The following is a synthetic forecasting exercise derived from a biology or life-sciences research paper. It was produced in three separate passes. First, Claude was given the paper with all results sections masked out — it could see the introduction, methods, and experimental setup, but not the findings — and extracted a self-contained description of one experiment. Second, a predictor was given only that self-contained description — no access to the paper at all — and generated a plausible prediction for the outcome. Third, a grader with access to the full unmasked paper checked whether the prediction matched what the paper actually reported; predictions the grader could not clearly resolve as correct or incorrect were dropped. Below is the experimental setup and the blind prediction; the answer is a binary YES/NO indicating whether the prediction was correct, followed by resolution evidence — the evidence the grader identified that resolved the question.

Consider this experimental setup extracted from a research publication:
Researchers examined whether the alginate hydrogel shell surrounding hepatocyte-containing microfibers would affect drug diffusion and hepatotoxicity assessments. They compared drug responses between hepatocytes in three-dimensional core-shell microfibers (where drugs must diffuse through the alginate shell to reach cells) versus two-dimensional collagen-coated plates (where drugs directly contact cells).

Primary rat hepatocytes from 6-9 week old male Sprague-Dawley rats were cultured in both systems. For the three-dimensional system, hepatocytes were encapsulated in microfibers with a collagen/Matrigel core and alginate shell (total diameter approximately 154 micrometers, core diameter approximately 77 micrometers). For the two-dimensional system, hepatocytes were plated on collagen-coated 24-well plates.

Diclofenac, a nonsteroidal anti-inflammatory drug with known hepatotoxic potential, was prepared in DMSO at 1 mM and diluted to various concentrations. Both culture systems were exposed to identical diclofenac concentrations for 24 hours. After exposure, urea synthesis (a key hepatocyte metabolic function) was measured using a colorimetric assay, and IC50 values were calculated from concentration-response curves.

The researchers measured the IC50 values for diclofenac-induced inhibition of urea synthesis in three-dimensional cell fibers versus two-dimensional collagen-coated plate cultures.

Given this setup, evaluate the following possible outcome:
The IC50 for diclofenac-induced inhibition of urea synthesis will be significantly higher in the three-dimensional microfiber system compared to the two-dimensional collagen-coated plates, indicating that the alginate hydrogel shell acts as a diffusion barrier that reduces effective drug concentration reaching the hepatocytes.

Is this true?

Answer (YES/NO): NO